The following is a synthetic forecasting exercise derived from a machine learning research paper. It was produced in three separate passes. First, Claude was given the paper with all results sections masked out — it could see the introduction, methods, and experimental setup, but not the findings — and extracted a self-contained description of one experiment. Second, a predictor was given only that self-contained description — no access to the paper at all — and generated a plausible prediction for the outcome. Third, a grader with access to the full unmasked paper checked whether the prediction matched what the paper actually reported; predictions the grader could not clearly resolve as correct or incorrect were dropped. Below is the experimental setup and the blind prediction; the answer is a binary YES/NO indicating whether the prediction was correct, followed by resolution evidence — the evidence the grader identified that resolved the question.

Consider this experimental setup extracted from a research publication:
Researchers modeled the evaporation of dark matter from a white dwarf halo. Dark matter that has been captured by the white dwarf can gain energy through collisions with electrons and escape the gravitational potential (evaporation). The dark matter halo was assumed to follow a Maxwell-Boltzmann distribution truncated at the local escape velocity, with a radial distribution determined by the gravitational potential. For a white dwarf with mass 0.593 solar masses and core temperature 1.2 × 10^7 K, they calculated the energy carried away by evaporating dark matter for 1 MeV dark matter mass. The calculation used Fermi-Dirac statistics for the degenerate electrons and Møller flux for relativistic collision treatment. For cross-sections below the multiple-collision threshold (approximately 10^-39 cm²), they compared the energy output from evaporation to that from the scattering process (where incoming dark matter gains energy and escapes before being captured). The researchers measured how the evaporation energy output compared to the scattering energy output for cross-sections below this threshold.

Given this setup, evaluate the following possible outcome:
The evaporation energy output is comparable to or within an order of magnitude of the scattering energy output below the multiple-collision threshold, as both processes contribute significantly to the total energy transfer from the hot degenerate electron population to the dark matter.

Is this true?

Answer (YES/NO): YES